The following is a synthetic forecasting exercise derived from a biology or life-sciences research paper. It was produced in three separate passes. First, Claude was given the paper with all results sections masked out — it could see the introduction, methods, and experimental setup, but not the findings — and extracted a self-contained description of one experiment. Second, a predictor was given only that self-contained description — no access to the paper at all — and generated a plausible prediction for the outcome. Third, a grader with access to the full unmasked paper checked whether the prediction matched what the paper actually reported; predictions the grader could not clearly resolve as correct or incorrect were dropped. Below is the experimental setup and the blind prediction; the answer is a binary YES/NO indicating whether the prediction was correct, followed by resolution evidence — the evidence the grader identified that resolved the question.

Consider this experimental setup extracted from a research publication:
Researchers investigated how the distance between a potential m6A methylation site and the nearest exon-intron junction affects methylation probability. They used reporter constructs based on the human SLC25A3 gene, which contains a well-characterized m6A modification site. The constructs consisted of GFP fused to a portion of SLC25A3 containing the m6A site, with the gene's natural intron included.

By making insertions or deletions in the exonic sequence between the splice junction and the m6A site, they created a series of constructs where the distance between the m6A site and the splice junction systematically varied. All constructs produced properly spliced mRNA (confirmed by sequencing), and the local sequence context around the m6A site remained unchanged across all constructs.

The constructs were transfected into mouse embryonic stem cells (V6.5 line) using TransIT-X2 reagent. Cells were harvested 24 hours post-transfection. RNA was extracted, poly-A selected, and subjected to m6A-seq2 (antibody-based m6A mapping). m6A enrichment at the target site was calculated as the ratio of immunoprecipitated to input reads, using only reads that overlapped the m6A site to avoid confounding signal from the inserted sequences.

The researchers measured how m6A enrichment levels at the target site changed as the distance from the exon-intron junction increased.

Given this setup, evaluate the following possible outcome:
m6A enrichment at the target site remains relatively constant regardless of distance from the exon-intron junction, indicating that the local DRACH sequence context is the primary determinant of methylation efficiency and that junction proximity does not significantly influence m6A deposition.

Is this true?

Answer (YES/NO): NO